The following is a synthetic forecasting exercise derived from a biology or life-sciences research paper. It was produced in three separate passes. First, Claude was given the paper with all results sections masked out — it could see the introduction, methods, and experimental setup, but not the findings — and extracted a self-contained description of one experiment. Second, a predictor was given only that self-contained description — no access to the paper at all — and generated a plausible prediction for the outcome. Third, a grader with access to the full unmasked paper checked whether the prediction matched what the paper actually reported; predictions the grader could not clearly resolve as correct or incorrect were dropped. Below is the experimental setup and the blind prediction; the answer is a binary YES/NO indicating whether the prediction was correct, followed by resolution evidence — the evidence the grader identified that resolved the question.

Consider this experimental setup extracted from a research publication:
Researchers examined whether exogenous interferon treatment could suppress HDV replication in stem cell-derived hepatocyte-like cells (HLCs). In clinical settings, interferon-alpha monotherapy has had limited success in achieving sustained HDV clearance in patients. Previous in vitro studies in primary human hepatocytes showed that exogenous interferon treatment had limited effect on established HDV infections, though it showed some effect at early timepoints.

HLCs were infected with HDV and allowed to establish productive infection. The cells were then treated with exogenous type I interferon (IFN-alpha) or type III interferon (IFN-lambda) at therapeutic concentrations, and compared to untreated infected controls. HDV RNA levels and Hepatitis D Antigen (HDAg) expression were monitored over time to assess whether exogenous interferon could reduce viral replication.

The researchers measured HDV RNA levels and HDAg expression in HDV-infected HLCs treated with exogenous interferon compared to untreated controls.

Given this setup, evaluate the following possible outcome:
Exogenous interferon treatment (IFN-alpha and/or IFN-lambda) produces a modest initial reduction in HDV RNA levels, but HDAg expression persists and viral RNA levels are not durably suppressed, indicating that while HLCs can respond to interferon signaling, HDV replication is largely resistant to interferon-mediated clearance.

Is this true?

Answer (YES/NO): NO